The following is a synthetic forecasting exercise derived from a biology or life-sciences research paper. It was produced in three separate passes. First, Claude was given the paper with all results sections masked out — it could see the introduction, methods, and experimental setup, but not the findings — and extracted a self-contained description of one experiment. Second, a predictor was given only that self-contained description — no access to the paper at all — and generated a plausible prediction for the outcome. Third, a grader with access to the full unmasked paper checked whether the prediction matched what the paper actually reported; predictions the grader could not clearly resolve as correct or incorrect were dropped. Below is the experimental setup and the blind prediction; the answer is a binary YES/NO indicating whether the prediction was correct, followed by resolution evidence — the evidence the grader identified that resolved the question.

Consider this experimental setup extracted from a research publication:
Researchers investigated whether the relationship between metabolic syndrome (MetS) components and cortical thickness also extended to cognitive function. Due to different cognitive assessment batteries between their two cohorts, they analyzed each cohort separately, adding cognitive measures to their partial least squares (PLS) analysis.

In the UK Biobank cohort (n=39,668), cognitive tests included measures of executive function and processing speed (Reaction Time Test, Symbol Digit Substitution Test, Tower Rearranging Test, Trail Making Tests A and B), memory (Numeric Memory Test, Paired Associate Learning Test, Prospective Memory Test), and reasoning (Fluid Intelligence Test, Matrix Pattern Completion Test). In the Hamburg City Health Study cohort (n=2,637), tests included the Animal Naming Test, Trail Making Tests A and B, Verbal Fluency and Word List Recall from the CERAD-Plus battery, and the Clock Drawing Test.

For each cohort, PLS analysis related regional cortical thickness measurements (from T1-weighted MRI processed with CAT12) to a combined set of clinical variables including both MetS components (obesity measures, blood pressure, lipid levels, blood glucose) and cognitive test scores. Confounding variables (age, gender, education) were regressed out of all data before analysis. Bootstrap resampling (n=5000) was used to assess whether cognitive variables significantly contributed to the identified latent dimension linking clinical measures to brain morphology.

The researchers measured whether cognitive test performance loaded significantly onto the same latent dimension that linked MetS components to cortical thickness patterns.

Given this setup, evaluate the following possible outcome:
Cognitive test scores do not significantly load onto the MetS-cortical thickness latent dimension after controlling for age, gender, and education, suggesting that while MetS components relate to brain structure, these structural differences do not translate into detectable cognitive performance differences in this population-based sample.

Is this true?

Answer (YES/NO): NO